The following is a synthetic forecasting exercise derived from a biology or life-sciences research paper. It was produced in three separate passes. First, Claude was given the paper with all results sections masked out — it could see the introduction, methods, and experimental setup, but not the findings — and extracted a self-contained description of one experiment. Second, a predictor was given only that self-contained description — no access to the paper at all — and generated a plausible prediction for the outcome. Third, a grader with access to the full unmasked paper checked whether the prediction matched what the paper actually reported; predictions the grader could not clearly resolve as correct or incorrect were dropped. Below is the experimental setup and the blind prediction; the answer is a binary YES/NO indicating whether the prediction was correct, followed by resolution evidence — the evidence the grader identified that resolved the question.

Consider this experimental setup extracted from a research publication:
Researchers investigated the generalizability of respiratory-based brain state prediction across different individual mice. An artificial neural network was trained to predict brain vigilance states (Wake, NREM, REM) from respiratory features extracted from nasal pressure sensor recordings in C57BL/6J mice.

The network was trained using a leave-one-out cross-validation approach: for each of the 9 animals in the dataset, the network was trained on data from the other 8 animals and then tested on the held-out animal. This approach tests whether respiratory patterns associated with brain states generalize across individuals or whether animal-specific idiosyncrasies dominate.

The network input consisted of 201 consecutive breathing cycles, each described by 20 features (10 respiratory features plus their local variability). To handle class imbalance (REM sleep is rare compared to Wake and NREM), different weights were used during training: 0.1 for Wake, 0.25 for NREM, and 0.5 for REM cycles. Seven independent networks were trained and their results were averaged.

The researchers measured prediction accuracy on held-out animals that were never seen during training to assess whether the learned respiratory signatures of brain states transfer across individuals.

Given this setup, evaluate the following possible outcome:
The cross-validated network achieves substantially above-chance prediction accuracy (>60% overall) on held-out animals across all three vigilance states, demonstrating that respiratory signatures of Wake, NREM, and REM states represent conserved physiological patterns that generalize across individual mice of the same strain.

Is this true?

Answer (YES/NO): YES